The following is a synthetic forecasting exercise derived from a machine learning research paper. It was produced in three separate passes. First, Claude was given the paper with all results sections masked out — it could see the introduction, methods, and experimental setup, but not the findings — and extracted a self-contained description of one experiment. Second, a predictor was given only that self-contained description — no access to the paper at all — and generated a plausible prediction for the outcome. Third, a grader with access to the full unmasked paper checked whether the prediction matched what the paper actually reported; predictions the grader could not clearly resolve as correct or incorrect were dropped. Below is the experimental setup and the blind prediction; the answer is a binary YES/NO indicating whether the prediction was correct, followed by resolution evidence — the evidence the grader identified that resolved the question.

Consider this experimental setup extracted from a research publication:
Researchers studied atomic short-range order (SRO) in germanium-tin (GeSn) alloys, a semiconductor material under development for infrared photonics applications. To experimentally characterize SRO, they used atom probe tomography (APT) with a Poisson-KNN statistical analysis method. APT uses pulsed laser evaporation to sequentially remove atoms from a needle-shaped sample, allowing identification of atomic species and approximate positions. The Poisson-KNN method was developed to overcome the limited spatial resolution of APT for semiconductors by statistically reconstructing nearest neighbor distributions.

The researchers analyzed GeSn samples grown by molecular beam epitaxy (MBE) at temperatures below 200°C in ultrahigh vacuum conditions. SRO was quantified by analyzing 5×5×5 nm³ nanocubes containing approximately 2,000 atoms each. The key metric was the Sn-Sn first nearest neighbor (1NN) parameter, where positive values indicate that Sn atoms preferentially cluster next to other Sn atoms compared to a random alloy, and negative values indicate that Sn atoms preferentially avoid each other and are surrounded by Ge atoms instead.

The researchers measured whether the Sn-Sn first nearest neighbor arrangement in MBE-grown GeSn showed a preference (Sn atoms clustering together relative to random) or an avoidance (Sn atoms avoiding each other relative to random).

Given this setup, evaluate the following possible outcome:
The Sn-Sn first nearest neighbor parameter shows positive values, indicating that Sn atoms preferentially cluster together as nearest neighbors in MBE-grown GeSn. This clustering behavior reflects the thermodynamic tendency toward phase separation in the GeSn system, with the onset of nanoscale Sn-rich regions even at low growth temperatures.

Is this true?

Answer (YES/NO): YES